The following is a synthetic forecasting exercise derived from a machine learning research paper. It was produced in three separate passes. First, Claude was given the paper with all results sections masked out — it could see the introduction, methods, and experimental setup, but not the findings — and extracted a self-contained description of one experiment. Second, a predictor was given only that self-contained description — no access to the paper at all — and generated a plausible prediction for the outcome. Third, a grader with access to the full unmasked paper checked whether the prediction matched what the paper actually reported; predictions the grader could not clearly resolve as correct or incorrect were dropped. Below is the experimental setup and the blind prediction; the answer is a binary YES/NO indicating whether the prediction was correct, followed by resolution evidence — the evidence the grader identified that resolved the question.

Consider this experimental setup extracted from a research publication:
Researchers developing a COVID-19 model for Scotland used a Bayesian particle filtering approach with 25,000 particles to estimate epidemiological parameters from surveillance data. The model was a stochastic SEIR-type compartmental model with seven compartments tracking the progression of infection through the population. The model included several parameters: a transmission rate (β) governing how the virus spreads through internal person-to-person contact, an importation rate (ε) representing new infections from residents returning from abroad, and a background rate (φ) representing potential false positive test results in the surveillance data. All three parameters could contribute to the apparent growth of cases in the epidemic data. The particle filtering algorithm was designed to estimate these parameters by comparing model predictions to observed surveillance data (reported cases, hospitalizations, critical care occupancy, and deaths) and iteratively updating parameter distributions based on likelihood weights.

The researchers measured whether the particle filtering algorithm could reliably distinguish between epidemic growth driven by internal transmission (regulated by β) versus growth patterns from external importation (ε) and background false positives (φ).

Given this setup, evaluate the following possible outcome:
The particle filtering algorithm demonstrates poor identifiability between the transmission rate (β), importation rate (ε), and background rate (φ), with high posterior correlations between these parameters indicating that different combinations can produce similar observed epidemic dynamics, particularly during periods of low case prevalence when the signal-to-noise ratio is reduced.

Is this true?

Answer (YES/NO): NO